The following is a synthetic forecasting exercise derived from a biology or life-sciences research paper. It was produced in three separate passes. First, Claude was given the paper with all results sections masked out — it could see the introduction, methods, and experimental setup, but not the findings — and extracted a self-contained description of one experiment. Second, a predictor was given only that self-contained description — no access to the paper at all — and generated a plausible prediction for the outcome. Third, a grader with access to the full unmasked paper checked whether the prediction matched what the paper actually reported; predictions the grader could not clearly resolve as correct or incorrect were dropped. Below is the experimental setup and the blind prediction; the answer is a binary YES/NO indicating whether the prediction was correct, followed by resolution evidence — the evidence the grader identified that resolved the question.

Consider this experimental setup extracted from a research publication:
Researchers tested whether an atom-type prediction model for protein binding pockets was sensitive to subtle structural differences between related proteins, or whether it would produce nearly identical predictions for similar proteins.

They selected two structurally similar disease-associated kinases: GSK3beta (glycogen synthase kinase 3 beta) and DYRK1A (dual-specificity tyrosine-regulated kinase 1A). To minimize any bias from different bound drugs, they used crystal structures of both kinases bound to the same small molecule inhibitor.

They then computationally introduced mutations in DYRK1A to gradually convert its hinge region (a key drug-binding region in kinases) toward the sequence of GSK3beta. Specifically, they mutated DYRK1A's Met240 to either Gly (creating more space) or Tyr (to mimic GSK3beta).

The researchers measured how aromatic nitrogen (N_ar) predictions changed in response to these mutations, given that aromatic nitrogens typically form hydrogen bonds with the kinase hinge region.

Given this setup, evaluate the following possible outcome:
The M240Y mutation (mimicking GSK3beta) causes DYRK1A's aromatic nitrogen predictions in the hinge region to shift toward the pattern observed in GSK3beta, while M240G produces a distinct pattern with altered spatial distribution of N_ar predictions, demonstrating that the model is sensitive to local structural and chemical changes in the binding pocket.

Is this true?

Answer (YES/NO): NO